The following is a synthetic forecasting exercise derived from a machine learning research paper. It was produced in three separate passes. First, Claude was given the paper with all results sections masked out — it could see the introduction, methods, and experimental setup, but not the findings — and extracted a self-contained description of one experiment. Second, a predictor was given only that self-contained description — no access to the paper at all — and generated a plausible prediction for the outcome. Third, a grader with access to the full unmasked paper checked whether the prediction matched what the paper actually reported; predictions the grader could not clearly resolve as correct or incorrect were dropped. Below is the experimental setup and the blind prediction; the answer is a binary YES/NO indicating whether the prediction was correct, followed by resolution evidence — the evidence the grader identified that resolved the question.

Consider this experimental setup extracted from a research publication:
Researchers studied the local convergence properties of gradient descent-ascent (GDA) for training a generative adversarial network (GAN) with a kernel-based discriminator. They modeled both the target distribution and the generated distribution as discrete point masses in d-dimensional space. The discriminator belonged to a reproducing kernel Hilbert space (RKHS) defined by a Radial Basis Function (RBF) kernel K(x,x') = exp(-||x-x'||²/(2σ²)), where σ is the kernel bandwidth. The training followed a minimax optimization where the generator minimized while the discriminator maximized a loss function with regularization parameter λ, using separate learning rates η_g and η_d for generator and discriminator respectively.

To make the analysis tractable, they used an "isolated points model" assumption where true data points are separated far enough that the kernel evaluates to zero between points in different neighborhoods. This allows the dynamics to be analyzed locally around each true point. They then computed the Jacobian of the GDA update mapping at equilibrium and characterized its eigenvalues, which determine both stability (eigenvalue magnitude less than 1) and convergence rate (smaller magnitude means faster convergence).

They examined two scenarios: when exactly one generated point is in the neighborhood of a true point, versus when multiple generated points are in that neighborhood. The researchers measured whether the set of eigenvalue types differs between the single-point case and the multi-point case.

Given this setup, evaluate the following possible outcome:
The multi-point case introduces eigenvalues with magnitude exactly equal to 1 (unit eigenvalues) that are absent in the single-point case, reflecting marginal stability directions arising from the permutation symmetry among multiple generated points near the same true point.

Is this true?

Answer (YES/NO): NO